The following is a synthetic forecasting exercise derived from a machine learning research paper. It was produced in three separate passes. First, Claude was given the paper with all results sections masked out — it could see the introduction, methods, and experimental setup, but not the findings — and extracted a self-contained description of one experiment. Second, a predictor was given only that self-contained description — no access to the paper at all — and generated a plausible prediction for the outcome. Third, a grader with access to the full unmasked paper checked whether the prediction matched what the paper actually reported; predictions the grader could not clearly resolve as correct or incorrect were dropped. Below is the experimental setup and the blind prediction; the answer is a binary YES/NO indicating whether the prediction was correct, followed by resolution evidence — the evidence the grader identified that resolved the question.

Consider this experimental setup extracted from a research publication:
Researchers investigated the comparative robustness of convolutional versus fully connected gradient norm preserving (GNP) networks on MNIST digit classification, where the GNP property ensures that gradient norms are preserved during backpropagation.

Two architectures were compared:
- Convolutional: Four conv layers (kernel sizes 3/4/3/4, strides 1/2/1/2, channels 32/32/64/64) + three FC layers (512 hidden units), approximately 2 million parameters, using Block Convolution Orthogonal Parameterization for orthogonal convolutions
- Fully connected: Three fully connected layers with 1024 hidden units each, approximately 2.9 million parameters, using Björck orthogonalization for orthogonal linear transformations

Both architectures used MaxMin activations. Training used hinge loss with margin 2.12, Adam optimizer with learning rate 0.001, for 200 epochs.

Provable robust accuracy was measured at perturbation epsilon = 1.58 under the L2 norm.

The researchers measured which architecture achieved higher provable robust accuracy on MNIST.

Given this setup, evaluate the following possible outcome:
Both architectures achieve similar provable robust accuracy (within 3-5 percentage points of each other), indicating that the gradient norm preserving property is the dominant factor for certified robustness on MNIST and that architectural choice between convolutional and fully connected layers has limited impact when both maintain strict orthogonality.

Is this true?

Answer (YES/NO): YES